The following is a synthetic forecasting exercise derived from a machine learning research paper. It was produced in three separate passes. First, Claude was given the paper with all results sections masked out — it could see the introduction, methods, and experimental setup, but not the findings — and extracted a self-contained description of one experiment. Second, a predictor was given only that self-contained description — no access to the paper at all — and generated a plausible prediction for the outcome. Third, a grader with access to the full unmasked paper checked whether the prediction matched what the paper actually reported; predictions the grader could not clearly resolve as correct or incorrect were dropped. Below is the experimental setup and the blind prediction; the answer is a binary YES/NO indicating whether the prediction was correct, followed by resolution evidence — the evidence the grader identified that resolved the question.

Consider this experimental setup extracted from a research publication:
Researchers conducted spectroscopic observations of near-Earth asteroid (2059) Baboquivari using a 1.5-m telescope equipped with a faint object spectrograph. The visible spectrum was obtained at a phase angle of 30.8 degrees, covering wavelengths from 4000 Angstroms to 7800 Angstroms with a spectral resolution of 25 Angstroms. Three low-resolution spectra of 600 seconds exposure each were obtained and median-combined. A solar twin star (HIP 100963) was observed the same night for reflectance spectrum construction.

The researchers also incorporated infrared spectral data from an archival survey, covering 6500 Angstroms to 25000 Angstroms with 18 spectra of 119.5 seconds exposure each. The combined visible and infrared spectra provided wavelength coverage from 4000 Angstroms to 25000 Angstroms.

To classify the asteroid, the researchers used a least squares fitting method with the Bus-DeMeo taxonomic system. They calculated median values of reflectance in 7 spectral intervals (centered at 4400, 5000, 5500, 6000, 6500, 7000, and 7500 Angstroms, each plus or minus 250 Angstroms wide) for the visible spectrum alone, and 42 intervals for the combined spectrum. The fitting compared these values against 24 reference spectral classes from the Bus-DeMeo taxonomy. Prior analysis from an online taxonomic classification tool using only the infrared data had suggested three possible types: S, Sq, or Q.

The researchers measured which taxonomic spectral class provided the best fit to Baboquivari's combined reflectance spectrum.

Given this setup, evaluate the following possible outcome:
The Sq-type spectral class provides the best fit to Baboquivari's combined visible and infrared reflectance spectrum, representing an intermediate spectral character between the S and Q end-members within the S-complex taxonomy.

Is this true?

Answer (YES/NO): YES